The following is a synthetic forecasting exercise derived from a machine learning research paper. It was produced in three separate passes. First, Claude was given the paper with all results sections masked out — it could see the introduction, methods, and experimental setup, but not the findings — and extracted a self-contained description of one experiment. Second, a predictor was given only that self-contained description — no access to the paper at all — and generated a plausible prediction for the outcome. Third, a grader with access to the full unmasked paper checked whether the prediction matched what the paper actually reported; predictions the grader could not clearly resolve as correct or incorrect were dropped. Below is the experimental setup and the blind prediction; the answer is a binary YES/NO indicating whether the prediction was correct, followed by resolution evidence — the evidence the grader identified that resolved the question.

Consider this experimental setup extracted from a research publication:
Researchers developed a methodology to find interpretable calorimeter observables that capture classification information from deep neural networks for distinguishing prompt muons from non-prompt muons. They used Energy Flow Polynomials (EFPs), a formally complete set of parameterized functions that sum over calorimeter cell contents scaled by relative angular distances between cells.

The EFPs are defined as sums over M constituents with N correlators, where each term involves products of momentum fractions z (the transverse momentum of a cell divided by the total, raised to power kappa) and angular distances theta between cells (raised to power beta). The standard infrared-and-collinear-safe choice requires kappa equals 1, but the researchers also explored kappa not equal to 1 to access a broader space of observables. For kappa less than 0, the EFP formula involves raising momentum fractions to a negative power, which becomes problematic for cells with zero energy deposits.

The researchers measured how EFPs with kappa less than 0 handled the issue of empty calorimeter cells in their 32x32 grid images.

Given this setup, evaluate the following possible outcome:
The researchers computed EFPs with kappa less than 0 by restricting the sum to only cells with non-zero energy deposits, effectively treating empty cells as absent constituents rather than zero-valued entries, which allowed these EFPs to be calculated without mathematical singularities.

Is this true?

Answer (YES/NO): YES